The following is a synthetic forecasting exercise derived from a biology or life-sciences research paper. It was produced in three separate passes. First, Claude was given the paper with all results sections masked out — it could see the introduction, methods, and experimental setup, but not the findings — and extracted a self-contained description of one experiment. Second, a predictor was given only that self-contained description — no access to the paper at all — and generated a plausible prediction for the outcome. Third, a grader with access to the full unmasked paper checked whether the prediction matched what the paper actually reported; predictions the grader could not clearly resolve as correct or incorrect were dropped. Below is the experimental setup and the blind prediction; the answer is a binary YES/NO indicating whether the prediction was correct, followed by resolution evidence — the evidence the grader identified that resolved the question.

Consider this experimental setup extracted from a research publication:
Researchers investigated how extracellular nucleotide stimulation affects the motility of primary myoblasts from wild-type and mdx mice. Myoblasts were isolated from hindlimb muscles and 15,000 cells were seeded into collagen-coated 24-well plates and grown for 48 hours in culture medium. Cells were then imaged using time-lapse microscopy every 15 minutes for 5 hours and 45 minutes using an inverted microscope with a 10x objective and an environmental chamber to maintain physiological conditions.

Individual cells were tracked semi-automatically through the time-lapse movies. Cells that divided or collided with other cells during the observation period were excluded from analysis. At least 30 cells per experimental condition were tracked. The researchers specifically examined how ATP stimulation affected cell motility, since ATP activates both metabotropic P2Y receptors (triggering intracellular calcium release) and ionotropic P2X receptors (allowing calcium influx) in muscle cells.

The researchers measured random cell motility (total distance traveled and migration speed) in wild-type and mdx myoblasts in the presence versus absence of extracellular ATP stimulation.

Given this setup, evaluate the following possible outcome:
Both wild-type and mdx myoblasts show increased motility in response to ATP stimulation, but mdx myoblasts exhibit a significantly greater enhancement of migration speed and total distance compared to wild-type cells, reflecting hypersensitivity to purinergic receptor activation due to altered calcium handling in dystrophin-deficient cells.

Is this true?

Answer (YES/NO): NO